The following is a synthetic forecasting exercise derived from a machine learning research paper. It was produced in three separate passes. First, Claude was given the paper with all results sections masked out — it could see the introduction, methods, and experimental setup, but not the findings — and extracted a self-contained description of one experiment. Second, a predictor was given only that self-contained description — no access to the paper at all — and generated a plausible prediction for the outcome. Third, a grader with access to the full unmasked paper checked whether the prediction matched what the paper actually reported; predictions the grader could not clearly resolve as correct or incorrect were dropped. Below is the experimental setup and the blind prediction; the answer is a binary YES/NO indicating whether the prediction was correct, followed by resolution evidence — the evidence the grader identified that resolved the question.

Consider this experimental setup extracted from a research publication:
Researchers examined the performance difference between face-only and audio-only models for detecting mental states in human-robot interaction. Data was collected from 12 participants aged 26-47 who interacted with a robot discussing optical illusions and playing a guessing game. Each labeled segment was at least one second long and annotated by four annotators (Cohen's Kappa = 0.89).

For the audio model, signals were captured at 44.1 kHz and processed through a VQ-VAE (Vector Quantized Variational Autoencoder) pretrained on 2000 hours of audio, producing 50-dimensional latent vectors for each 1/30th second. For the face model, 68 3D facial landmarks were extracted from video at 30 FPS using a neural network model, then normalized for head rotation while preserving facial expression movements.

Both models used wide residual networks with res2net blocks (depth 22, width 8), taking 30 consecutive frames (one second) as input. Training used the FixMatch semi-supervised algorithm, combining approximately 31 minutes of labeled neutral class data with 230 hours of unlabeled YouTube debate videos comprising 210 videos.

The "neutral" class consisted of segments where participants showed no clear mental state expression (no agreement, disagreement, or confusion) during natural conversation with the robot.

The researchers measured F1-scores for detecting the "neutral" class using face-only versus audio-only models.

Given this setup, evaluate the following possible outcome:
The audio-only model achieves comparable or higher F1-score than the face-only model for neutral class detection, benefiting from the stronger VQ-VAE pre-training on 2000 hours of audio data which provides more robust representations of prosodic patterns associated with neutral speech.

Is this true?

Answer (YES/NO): NO